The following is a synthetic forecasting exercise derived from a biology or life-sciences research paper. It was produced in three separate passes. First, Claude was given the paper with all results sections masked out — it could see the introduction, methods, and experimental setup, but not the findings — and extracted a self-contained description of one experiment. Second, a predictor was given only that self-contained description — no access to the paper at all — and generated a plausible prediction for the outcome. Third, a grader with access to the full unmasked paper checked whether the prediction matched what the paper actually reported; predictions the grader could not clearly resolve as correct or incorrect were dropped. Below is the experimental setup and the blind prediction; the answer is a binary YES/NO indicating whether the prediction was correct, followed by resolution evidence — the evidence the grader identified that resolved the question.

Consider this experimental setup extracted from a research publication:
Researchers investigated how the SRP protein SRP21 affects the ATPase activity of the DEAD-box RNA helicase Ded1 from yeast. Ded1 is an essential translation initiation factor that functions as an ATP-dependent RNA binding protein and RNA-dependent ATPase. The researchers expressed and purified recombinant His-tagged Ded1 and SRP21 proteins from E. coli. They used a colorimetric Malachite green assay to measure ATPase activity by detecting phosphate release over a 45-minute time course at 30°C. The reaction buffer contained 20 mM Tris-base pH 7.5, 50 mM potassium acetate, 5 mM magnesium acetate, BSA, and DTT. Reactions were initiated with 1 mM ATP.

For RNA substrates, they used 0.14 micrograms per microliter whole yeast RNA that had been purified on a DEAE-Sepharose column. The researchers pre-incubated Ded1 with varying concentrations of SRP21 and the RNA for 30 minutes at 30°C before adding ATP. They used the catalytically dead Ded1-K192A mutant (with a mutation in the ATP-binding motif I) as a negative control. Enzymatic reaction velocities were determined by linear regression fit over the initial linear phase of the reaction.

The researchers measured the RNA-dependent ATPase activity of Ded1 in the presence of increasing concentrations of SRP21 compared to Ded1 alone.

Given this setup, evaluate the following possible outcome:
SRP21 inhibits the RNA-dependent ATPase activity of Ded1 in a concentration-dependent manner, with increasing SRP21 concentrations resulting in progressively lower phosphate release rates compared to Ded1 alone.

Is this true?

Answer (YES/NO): NO